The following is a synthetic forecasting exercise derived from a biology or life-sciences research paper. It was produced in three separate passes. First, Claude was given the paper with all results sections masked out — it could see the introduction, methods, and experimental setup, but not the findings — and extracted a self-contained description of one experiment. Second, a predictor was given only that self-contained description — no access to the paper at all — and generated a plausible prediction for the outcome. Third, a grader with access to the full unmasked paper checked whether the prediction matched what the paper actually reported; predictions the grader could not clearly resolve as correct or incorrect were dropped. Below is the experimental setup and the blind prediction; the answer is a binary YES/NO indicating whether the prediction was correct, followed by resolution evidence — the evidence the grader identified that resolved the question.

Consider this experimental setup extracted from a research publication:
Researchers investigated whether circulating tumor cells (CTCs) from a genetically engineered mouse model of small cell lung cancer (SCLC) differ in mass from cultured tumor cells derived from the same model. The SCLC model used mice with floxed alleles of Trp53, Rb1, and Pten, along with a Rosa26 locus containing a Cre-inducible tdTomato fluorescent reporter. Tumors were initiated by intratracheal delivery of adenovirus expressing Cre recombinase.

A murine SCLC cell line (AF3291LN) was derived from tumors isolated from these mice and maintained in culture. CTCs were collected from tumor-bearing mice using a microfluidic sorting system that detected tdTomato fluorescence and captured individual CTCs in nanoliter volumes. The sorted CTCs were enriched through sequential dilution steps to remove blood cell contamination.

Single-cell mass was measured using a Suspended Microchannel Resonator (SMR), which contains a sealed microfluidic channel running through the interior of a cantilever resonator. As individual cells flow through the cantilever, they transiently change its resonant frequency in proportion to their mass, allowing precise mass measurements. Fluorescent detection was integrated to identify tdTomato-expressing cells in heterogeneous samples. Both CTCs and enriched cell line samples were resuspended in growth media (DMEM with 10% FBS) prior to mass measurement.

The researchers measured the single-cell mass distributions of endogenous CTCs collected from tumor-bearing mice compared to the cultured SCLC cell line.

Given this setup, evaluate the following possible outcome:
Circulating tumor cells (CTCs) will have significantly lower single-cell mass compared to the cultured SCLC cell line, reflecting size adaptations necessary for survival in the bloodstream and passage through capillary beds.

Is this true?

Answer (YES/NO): NO